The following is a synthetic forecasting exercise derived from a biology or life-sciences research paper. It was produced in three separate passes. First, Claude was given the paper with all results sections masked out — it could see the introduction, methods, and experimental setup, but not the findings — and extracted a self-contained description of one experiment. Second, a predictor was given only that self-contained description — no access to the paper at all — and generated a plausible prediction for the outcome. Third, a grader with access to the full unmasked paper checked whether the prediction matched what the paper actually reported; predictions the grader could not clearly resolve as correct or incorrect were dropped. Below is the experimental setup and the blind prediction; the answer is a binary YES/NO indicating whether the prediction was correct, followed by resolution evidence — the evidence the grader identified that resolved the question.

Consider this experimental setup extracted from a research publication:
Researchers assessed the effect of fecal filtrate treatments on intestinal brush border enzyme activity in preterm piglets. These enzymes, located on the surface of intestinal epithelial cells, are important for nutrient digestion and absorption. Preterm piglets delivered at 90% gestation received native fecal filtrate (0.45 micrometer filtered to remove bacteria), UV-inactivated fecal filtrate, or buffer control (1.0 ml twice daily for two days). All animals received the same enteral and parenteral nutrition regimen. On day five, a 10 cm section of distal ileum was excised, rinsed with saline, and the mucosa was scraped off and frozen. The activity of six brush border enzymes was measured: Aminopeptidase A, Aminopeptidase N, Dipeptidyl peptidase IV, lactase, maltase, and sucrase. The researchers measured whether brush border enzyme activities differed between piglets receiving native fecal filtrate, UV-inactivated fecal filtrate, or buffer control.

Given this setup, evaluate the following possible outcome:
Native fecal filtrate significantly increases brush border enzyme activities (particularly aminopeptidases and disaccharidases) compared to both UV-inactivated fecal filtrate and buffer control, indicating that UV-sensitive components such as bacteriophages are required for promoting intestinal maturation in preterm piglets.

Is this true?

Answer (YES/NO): NO